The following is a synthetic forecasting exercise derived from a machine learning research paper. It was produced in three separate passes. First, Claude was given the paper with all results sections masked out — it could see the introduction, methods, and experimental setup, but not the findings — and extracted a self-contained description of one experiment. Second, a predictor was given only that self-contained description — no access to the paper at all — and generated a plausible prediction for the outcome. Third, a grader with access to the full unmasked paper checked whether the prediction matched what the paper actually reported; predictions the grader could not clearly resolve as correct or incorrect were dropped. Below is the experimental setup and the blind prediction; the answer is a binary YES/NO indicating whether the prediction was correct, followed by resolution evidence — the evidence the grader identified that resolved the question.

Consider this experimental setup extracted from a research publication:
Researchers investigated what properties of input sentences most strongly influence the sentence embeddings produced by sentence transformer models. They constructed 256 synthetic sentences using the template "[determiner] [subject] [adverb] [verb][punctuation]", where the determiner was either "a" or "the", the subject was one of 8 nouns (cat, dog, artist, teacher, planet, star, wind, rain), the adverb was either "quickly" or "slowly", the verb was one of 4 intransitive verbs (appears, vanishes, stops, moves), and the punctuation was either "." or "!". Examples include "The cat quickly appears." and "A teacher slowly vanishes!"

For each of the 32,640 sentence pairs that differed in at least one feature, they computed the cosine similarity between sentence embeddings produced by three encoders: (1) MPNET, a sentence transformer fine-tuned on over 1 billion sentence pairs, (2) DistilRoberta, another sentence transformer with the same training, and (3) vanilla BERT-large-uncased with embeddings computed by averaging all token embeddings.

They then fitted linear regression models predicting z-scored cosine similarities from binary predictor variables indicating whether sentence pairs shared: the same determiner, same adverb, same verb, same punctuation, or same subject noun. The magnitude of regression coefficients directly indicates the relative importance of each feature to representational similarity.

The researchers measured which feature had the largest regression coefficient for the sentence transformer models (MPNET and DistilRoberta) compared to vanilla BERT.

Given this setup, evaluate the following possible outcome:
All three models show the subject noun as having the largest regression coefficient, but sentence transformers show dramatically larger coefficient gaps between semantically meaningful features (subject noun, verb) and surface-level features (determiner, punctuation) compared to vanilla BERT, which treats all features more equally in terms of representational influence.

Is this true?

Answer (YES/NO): YES